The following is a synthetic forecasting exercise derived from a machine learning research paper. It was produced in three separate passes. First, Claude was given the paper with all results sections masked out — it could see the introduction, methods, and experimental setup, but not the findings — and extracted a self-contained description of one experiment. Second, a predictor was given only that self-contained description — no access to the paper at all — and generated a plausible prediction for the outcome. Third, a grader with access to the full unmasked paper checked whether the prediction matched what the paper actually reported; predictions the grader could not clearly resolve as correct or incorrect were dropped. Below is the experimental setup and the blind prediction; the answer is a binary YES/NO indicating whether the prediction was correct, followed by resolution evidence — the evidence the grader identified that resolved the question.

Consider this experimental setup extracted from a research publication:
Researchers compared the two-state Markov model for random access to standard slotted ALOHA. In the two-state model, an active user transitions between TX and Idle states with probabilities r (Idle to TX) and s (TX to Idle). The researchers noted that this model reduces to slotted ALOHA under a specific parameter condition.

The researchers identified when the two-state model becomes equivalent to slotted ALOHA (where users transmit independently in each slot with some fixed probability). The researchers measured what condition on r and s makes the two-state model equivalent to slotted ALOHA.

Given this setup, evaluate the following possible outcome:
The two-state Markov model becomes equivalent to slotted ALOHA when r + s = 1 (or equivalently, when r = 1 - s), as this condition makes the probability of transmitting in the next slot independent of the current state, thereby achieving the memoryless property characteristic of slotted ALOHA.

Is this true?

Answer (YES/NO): YES